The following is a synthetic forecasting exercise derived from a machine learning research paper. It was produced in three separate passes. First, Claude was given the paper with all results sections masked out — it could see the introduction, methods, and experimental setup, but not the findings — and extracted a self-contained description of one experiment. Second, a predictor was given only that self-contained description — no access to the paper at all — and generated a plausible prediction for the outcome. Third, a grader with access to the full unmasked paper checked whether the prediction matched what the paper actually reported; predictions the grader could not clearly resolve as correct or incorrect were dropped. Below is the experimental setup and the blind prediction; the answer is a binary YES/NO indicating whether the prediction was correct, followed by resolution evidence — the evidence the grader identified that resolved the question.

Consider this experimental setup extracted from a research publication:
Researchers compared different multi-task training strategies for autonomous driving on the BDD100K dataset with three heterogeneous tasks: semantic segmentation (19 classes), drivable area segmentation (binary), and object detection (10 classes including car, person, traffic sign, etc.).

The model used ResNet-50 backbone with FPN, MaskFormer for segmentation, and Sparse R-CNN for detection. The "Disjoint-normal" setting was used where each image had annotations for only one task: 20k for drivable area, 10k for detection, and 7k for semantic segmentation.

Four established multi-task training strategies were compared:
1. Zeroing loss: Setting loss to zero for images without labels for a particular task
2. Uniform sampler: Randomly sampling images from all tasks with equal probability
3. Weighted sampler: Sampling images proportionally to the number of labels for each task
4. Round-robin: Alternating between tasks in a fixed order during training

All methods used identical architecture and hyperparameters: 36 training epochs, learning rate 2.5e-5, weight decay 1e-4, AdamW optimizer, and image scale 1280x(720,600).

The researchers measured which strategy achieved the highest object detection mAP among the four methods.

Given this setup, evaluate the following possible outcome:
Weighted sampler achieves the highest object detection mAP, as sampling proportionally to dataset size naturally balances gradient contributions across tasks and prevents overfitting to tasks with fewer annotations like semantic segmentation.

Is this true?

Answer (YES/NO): NO